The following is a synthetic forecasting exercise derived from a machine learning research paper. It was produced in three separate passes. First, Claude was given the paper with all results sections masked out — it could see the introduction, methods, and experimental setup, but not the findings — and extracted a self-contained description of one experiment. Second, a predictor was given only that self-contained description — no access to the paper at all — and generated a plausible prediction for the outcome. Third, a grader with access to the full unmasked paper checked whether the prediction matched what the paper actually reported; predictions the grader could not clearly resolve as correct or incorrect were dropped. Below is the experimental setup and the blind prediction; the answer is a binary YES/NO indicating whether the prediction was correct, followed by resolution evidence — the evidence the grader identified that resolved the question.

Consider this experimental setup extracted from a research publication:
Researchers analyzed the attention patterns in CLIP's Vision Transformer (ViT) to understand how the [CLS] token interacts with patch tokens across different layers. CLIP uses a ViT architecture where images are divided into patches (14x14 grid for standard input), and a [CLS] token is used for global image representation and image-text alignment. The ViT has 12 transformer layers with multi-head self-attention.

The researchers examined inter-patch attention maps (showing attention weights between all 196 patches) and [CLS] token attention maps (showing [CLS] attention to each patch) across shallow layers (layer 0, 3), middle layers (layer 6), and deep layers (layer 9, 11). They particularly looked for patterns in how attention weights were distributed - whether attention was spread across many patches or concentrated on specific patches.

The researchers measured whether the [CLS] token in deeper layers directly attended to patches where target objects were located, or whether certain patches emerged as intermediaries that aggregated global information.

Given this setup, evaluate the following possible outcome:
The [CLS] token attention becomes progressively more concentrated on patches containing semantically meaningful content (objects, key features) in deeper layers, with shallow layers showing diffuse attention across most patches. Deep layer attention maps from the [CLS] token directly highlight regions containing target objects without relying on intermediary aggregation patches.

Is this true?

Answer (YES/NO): NO